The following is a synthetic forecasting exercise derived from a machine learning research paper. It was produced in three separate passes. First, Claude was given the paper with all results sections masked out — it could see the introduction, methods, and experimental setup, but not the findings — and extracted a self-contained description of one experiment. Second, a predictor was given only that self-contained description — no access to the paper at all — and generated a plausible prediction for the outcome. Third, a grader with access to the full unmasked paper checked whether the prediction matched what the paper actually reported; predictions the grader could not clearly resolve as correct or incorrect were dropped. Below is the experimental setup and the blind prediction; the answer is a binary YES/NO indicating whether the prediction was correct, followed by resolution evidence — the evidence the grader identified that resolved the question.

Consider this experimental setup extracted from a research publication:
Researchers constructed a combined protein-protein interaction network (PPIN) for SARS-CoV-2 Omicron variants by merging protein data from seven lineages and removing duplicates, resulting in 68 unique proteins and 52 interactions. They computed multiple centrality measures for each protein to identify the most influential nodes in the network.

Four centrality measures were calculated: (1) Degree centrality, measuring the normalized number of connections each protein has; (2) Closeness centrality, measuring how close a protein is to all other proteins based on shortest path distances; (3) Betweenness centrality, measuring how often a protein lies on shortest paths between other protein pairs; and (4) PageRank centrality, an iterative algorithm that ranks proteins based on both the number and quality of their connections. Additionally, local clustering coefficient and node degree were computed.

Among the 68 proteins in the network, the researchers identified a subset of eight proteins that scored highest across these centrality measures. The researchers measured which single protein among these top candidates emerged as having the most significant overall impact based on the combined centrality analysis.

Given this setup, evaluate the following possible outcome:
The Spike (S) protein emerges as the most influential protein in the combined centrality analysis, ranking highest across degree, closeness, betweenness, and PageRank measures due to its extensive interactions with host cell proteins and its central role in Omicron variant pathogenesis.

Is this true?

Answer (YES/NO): NO